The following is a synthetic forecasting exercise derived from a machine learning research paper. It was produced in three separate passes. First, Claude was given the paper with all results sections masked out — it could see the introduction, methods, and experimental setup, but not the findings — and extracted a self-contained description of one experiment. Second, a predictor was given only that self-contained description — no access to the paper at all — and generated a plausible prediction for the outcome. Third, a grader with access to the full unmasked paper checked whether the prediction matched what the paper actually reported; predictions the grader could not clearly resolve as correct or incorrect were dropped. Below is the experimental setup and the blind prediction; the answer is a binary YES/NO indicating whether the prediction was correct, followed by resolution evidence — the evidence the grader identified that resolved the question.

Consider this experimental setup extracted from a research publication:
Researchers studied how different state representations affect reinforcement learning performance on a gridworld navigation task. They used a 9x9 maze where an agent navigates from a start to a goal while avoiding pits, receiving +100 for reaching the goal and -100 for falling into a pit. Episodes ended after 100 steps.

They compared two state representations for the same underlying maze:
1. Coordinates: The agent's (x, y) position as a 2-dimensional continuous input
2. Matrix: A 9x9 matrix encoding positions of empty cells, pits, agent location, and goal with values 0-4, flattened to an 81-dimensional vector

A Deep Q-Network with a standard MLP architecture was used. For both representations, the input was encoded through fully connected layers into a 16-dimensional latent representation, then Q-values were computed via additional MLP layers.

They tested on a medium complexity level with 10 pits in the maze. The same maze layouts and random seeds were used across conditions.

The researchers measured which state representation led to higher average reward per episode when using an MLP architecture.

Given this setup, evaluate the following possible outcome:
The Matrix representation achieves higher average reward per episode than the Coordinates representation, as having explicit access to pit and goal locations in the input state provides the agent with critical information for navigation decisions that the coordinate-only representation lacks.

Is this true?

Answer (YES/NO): YES